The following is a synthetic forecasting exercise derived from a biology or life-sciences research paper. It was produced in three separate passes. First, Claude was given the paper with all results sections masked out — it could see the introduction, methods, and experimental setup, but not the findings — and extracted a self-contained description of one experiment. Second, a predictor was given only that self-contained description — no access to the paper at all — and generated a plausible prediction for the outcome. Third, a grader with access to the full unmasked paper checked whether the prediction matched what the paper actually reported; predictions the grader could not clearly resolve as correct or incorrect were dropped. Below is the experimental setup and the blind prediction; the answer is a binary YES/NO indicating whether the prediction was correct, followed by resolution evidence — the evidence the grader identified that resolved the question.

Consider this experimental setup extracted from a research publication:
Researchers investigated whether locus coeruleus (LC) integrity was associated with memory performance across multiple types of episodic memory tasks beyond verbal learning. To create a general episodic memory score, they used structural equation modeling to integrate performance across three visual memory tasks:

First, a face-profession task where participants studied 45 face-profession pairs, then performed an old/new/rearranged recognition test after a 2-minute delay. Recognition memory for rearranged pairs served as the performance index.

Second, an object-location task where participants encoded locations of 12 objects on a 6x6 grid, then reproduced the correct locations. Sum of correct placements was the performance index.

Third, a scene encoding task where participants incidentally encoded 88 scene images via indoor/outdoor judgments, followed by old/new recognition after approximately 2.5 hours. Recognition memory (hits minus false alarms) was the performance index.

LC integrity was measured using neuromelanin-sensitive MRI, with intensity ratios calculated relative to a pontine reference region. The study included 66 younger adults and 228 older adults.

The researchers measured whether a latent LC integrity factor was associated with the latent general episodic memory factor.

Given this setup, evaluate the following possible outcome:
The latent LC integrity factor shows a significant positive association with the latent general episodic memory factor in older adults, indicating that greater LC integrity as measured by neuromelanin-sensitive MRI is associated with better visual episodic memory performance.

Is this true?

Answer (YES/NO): YES